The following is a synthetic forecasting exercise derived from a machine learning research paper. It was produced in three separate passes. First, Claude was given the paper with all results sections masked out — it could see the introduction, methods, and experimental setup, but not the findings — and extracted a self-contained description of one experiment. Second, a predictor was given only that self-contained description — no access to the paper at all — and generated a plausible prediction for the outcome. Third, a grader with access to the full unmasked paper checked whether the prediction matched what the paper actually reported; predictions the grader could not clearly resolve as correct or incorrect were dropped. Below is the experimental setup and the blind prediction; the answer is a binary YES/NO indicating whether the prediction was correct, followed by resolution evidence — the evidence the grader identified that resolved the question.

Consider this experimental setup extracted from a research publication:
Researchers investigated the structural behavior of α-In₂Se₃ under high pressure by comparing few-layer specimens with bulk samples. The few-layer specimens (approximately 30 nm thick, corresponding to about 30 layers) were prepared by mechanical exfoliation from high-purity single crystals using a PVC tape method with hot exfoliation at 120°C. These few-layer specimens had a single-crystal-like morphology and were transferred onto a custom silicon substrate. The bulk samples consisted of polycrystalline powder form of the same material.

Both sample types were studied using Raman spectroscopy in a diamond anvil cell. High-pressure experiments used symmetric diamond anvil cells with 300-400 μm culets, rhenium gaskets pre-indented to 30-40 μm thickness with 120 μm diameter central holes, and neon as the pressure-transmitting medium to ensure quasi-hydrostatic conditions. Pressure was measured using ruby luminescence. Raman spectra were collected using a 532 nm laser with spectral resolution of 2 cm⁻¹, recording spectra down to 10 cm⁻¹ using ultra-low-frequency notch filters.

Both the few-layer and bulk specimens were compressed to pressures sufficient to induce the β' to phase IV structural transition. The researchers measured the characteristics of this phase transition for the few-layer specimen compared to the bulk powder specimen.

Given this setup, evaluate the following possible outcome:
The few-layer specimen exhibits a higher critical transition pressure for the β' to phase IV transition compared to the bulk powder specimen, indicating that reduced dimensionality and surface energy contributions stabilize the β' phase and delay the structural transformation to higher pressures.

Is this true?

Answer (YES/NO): NO